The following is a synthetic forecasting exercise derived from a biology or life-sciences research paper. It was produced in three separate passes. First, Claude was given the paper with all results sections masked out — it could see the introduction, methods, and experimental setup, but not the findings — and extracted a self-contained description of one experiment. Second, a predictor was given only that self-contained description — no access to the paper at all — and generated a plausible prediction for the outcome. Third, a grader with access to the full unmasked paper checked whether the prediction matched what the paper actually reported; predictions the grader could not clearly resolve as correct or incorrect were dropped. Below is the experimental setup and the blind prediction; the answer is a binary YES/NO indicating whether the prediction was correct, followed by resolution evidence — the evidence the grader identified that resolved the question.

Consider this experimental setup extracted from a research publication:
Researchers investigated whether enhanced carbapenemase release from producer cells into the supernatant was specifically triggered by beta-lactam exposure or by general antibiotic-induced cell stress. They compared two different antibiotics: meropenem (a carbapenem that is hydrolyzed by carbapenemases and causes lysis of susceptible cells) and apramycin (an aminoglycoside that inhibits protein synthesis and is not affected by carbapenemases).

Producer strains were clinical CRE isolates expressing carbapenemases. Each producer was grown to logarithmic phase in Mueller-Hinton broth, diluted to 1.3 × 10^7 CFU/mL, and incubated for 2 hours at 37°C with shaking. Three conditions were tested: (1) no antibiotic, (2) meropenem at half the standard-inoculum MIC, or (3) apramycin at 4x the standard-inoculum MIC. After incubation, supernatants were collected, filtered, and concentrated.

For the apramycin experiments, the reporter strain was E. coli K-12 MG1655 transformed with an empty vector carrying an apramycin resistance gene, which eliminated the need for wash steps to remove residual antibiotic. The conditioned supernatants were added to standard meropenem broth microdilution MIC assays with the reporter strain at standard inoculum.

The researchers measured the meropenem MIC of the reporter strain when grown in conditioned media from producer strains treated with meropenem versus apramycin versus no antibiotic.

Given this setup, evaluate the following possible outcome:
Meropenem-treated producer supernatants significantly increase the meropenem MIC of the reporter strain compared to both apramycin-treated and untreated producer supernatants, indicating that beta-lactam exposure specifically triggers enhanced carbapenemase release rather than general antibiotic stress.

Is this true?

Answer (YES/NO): NO